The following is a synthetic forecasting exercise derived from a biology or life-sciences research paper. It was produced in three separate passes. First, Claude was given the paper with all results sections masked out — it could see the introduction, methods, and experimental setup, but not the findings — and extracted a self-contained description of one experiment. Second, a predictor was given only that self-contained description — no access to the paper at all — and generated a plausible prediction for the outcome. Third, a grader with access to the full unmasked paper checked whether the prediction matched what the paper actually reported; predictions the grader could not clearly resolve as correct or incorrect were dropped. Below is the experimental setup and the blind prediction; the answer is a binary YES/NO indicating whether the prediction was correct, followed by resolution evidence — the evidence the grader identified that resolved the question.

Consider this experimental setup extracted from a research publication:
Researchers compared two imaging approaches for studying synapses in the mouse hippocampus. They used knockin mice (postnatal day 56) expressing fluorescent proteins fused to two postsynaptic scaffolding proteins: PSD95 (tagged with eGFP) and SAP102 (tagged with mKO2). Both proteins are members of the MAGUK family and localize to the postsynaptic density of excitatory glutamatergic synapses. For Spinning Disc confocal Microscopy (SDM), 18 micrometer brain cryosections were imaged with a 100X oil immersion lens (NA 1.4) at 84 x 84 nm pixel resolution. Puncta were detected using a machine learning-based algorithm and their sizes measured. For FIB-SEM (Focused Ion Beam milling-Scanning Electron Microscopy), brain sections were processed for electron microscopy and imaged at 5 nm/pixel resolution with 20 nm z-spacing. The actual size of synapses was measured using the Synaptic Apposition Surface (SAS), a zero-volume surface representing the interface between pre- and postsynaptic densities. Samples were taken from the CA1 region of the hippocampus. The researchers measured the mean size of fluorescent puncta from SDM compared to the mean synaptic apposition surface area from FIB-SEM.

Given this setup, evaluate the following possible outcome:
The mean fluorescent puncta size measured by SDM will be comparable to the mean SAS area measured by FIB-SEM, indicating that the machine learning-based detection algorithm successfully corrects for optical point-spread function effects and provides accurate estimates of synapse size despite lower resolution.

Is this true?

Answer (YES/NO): NO